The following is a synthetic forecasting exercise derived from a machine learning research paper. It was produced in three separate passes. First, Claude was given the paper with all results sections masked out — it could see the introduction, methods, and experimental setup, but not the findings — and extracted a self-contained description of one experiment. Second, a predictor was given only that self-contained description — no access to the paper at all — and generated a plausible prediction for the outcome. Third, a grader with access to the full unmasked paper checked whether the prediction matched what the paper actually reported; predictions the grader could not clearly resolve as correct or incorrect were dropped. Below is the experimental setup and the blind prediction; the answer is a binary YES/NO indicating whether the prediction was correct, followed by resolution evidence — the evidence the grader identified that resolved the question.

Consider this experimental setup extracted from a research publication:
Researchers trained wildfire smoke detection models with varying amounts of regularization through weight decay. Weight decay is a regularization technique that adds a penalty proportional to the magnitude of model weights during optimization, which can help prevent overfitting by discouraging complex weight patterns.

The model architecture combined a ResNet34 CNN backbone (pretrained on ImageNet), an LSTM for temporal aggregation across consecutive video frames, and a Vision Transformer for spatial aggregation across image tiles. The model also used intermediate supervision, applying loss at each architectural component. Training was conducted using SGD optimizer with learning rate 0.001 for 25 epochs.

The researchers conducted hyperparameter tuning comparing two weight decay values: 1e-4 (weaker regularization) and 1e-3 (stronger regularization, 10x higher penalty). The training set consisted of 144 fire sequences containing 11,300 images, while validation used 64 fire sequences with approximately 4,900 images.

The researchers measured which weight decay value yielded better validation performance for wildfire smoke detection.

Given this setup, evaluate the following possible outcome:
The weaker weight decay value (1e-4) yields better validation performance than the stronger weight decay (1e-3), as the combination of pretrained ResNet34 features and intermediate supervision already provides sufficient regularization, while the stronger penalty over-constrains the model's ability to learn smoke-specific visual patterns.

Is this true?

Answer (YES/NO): NO